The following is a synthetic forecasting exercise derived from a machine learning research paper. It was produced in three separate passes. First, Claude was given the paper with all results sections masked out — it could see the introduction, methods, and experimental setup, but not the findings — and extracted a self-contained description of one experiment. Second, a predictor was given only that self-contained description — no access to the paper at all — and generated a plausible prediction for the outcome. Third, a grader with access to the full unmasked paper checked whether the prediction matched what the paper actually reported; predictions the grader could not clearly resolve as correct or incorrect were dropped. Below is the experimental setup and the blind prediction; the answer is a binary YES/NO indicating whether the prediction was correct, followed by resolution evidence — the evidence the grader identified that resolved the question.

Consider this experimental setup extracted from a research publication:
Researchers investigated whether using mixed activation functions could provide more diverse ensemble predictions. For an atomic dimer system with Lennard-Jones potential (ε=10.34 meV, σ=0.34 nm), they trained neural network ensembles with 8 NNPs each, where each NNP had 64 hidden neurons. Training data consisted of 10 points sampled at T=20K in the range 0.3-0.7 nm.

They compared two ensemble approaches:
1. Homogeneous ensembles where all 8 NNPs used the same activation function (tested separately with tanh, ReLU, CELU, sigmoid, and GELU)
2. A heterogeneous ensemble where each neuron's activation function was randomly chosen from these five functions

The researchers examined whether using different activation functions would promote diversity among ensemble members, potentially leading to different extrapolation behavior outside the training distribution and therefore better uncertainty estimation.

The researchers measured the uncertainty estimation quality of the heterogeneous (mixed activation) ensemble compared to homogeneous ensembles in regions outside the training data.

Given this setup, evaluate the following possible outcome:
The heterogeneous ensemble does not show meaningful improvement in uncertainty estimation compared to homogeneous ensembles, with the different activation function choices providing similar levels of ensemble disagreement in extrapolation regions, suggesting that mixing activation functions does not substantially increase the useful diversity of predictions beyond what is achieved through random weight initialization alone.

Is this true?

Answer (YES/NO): NO